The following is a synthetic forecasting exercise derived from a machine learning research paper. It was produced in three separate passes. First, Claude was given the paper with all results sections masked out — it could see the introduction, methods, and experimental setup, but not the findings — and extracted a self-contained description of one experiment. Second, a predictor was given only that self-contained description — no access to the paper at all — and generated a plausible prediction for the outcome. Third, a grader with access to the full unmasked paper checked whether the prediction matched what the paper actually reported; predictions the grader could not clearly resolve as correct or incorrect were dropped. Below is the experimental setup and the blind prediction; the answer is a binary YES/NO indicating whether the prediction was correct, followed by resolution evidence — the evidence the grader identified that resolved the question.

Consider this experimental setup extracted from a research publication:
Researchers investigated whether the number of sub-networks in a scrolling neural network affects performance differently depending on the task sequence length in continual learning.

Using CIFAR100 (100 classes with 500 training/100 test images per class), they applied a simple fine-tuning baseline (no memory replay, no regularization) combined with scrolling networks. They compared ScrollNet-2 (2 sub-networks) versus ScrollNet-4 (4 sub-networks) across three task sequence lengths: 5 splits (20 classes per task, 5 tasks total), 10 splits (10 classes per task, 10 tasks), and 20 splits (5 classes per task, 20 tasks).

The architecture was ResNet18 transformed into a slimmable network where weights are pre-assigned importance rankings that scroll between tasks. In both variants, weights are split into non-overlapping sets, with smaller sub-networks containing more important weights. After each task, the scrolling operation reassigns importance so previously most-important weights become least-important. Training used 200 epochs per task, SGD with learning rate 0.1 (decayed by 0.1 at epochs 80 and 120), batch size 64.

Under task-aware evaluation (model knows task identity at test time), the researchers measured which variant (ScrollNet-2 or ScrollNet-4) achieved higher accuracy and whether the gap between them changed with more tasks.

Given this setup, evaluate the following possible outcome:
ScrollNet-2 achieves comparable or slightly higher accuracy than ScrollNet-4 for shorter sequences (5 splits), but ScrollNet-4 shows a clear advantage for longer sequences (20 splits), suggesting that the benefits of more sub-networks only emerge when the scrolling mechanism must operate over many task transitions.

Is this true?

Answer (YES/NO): NO